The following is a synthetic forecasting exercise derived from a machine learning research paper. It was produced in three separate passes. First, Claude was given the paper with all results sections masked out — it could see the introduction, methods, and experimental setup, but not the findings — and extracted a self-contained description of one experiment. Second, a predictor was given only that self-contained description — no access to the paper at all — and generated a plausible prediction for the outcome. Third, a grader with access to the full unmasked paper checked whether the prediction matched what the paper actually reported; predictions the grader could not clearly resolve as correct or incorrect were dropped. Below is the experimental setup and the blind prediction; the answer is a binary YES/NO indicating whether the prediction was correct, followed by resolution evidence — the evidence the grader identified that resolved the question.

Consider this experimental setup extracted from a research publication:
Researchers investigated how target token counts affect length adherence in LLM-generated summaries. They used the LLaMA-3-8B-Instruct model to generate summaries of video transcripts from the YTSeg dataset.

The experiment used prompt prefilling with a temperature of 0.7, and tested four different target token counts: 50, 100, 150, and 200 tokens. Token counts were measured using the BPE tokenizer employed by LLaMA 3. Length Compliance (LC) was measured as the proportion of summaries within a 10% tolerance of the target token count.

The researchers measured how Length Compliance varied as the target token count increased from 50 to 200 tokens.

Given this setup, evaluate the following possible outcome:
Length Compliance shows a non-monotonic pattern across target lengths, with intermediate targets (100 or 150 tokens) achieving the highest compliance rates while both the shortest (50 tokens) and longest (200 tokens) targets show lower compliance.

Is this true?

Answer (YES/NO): NO